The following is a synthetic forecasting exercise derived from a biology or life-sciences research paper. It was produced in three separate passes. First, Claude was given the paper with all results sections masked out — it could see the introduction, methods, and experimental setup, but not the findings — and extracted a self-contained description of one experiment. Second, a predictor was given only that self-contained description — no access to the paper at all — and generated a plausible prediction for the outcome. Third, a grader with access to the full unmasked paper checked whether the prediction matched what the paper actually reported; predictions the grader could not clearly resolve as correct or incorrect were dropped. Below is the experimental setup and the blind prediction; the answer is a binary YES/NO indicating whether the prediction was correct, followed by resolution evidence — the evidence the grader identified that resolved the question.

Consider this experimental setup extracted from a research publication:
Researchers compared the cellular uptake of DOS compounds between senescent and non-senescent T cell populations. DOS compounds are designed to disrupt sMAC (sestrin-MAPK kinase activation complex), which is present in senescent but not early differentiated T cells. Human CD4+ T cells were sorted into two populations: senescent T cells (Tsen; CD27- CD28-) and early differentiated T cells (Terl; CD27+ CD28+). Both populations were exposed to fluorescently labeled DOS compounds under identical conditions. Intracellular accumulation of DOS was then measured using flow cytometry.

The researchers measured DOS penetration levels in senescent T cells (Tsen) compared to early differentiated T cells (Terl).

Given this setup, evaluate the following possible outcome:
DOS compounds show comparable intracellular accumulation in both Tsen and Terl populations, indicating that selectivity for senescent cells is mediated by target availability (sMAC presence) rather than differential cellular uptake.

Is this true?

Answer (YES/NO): NO